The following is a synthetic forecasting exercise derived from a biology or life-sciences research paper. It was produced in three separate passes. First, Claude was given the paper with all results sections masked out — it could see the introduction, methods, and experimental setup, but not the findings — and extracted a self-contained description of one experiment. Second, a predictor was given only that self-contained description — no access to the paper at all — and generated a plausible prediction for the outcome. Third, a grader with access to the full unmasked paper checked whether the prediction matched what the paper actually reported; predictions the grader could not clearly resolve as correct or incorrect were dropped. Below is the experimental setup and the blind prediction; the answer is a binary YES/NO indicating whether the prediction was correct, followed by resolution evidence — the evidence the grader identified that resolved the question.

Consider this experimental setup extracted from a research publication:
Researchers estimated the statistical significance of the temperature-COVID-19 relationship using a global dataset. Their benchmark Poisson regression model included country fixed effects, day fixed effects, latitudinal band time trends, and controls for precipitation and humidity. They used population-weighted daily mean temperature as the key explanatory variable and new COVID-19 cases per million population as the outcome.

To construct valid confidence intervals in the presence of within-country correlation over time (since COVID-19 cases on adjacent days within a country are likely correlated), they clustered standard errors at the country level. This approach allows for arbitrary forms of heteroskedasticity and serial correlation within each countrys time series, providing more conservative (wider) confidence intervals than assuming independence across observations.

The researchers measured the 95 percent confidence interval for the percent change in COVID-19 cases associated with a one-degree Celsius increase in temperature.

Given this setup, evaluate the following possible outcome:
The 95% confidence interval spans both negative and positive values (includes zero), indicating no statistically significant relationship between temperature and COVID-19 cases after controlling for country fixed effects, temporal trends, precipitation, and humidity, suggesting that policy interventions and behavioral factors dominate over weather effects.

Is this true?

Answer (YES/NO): NO